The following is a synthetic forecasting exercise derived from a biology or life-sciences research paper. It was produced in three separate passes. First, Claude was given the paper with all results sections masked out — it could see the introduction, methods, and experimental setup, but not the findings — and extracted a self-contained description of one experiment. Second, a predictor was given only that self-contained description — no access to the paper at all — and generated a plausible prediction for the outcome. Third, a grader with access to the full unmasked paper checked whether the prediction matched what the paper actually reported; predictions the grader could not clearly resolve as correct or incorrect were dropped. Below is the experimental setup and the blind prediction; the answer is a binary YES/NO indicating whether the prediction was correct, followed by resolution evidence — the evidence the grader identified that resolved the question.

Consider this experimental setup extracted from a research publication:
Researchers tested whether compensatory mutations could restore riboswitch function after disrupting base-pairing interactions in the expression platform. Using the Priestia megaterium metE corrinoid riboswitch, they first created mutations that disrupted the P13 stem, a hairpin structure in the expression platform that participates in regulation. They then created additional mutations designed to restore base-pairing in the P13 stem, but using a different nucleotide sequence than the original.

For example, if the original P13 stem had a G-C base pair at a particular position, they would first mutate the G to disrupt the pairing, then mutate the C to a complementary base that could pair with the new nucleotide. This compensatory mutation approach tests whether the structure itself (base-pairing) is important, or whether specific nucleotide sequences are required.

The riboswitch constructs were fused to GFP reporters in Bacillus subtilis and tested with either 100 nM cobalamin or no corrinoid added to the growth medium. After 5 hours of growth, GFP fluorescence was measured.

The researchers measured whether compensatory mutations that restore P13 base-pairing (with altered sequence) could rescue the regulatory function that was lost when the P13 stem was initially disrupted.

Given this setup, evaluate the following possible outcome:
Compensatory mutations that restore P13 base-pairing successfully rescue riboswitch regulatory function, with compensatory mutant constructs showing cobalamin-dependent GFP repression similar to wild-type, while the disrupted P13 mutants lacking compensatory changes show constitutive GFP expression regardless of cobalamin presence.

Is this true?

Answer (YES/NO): NO